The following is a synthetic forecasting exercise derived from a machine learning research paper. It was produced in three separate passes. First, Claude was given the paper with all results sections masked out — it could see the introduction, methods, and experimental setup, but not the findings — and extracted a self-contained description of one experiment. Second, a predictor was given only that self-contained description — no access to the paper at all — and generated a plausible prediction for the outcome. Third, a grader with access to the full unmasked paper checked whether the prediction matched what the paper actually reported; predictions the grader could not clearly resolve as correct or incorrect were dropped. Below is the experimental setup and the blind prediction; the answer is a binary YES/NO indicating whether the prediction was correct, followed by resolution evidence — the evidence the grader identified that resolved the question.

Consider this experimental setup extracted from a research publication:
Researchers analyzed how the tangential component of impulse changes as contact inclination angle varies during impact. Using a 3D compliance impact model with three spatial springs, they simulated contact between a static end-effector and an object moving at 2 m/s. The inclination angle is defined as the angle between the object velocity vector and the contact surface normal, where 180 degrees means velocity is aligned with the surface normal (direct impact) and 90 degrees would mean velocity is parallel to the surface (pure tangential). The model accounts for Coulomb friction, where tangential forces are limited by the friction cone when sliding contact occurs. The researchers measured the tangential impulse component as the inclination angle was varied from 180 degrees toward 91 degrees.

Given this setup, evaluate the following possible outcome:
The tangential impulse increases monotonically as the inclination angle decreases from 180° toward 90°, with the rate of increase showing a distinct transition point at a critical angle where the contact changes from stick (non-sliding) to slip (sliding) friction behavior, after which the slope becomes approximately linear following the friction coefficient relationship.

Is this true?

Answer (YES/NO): NO